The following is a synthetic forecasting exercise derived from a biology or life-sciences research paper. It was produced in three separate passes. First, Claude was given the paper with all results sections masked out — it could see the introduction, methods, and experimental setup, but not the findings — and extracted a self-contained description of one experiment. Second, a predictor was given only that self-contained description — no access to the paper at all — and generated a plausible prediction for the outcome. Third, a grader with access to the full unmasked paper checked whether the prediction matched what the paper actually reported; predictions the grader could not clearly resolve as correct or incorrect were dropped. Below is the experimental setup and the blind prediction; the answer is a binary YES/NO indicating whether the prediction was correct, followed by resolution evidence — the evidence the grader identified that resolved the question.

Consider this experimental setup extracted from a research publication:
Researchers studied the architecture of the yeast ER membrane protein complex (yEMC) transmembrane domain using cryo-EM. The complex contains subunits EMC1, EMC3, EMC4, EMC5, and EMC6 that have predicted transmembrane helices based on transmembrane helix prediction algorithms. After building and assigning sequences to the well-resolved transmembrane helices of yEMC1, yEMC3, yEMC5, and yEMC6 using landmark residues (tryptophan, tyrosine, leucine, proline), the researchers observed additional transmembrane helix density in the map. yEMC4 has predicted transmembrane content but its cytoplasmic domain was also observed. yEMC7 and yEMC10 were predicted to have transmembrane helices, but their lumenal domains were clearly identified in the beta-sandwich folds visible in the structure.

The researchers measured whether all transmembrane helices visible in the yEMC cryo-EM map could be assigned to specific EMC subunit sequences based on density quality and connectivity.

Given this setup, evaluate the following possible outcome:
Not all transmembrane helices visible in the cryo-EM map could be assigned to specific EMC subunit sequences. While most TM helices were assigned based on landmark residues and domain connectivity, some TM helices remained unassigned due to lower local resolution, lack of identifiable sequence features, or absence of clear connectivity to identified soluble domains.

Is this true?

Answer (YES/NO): YES